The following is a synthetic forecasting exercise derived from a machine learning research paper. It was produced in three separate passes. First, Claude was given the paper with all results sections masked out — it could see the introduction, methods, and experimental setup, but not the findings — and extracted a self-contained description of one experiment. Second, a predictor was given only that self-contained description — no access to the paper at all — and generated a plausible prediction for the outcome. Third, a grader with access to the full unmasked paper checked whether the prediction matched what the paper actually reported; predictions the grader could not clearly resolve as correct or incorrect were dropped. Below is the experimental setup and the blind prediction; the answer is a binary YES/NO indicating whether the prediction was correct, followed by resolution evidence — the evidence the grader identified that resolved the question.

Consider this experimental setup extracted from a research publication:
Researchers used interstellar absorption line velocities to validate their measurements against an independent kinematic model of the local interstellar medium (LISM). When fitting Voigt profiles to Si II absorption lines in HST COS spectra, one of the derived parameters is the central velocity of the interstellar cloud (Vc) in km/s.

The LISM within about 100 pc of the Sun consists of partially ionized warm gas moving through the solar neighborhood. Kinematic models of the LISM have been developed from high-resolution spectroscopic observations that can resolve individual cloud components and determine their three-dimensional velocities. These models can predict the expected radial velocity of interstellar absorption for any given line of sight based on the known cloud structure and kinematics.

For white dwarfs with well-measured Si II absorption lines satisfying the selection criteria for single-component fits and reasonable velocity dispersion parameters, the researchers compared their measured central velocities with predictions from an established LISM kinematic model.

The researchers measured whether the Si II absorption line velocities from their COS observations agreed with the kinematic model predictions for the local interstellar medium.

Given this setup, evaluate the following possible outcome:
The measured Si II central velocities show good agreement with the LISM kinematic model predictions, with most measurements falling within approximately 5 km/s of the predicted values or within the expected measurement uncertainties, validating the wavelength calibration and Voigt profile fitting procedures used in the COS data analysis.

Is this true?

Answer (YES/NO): YES